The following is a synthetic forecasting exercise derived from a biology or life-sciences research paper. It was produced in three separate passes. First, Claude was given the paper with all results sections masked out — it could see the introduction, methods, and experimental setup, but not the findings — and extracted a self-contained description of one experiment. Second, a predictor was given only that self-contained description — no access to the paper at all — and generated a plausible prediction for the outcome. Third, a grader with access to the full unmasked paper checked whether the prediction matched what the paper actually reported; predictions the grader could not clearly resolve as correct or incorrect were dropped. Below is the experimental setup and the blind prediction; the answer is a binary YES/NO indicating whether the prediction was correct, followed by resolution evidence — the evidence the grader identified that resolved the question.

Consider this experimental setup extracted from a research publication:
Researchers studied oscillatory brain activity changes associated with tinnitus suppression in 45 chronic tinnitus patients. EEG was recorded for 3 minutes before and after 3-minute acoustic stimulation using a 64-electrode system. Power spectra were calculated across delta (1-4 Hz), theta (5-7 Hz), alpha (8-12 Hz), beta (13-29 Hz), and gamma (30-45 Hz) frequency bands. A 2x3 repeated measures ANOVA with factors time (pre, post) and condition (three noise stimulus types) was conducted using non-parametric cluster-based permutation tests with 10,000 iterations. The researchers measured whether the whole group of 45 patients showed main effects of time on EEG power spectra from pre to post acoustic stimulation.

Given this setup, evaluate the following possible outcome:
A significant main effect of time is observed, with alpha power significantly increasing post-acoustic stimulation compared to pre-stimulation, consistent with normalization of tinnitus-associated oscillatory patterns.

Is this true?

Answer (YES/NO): NO